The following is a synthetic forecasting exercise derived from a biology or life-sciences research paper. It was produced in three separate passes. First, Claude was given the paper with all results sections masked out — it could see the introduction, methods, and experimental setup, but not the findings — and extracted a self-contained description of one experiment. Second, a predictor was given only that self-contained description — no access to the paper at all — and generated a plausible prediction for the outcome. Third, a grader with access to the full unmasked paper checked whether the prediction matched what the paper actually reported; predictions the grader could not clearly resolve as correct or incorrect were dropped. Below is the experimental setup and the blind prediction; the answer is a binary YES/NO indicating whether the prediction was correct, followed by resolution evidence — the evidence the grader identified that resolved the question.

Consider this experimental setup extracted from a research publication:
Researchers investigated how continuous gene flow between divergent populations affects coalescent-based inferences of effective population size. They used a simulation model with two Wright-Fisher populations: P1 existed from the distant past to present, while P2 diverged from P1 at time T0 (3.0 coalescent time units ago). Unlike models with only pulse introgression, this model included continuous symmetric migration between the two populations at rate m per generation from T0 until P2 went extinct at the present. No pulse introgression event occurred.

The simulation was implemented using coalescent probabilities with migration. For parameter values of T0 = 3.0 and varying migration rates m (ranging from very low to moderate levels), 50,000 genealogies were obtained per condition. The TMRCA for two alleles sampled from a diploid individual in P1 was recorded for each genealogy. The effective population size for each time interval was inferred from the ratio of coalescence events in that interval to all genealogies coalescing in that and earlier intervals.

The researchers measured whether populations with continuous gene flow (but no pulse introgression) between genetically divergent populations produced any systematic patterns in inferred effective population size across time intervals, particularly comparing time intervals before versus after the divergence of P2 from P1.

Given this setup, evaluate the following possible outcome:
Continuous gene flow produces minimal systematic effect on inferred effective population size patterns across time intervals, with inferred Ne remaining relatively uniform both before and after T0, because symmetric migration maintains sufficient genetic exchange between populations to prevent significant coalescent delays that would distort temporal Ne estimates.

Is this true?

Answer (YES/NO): NO